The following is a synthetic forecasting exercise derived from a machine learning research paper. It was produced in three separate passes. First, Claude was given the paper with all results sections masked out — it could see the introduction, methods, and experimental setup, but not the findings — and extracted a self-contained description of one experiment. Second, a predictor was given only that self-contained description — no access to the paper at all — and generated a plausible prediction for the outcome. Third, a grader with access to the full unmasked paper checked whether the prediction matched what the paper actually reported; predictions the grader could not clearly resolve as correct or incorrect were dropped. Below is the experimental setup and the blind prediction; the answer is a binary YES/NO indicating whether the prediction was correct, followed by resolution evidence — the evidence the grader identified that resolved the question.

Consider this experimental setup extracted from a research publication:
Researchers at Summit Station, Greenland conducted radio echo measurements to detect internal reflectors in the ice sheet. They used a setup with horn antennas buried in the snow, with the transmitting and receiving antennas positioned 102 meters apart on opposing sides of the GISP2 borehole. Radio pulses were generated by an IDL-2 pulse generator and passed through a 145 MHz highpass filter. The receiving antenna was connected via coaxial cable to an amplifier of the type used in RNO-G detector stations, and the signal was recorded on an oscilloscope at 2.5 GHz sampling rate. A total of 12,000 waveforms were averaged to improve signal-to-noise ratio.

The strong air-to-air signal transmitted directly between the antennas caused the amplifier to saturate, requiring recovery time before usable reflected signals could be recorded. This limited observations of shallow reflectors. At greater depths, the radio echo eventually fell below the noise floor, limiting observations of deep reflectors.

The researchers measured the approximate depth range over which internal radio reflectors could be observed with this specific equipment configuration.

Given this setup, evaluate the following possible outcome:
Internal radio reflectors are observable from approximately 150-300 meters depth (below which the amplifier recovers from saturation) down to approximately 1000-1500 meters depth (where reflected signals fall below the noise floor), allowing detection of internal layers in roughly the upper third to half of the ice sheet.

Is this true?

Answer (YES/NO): NO